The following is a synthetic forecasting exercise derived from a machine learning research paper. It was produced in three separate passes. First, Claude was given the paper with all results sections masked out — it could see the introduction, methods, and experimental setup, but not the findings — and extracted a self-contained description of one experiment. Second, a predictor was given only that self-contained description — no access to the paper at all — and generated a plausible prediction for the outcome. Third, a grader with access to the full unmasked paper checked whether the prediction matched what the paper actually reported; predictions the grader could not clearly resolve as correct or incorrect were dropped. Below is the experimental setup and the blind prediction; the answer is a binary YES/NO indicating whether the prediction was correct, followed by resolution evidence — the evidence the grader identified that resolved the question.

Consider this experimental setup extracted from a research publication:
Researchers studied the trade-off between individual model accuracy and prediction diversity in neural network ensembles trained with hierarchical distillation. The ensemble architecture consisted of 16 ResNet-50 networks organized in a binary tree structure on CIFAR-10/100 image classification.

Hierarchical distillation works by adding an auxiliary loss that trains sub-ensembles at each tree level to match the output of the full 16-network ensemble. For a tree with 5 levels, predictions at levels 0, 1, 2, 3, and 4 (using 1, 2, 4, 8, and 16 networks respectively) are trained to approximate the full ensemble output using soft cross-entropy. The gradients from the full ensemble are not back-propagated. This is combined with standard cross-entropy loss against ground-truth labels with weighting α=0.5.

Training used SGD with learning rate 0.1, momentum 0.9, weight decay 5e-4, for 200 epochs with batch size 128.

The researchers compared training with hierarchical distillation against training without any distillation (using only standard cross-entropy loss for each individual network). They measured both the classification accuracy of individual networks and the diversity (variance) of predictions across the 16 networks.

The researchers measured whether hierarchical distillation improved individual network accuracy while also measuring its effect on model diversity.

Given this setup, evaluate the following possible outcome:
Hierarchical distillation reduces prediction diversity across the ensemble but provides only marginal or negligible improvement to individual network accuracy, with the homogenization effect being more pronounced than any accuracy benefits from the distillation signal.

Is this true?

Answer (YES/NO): NO